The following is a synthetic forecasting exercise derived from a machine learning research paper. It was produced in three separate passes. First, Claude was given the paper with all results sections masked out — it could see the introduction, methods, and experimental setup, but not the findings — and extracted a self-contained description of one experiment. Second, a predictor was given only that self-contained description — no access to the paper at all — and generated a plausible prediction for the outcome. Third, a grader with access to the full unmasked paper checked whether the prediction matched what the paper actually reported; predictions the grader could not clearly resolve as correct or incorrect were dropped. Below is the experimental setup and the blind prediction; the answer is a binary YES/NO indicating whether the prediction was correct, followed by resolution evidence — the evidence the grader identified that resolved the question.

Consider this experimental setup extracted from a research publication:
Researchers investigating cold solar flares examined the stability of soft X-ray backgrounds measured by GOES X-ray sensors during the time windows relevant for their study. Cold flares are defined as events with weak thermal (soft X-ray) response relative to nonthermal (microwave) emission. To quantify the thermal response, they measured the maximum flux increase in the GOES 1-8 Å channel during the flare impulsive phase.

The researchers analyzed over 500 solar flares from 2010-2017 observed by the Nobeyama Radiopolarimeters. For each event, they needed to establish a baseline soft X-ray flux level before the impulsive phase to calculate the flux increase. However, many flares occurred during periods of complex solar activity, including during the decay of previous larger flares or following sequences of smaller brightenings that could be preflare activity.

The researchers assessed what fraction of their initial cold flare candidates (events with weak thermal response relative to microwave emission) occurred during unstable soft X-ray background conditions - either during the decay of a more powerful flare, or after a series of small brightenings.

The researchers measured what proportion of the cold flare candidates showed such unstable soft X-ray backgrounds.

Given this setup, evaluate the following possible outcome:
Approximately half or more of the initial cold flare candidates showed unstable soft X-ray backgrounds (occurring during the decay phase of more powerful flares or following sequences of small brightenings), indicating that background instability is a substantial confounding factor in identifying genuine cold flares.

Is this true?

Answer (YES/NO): NO